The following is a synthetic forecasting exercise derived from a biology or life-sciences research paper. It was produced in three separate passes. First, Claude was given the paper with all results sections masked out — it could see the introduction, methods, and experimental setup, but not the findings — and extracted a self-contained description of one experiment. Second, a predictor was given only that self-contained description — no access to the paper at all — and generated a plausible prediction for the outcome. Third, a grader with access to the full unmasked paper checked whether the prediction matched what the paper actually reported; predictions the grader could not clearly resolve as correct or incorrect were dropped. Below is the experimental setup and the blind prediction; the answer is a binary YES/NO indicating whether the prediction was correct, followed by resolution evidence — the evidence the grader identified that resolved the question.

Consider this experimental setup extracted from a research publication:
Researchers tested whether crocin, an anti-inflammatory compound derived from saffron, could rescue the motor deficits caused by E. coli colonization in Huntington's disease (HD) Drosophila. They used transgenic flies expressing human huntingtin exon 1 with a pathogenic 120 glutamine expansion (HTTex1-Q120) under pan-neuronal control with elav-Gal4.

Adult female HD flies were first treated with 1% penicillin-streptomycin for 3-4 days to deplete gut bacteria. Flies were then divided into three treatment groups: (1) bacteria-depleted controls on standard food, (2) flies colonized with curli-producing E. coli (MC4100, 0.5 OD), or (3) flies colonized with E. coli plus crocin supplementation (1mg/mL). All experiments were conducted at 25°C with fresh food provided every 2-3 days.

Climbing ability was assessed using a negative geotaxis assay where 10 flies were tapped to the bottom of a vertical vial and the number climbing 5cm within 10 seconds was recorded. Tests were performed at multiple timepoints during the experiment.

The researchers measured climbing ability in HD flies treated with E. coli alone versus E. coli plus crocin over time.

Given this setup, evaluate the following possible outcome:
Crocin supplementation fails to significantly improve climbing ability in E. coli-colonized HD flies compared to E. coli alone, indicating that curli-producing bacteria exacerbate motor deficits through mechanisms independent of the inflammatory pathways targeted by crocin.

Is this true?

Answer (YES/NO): NO